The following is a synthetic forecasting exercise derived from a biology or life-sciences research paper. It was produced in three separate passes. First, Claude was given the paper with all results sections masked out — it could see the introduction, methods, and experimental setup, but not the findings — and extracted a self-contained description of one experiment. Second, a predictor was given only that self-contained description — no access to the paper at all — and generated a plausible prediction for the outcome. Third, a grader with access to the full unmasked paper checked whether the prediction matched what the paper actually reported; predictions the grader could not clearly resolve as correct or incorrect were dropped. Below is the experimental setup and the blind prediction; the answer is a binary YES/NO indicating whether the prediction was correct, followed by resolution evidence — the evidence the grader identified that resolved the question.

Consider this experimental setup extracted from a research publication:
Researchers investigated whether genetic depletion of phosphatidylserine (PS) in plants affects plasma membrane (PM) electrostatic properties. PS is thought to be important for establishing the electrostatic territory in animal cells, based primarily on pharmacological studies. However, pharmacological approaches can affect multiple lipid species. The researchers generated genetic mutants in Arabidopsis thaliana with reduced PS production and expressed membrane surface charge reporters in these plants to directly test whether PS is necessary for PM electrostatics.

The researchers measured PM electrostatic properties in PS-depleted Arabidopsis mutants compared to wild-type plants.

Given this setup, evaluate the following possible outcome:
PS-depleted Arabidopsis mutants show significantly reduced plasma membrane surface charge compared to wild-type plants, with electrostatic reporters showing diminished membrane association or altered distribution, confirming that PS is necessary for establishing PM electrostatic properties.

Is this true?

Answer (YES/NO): YES